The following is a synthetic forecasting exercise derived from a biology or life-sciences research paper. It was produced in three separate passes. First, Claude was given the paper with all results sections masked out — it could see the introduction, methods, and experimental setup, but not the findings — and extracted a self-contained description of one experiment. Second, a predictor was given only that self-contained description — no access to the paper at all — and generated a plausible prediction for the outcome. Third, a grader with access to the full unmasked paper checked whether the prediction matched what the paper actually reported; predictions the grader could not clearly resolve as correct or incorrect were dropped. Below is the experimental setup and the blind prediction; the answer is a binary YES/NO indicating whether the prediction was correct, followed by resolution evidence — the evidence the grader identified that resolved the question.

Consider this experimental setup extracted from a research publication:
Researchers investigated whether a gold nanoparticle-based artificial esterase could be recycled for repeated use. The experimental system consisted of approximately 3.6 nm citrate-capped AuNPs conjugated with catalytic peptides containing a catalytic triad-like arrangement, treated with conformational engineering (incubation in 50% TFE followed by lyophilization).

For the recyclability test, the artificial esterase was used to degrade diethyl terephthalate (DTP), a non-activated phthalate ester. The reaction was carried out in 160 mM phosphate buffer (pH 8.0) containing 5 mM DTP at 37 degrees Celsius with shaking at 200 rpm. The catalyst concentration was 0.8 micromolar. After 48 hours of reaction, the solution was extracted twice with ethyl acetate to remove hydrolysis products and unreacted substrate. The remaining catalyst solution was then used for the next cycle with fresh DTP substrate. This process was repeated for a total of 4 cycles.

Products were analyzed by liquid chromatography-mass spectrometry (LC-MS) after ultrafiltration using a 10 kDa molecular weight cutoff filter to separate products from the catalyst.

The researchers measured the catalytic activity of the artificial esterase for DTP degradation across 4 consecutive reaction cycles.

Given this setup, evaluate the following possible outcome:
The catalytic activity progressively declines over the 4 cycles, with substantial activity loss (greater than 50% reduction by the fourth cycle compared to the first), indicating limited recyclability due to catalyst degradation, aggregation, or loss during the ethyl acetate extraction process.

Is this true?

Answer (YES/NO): NO